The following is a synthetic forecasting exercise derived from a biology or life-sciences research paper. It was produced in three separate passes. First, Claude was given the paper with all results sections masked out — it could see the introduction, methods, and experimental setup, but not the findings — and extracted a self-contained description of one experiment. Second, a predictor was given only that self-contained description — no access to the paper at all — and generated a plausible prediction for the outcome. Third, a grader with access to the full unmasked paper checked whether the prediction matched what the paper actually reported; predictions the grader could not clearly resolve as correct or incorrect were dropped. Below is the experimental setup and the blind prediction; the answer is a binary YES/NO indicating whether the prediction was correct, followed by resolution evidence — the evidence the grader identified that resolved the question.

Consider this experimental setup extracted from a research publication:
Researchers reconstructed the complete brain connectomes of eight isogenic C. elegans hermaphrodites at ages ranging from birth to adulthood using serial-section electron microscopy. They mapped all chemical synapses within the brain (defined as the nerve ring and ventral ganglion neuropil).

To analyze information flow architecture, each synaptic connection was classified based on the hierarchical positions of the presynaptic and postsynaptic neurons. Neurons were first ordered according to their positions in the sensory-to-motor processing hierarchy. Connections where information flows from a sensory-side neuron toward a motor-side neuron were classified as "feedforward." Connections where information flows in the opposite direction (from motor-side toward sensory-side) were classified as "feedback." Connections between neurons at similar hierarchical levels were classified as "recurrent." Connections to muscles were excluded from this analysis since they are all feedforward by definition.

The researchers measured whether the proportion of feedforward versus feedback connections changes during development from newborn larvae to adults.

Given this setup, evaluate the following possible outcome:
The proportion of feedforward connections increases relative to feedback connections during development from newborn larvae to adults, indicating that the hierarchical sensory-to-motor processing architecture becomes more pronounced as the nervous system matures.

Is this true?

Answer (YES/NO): YES